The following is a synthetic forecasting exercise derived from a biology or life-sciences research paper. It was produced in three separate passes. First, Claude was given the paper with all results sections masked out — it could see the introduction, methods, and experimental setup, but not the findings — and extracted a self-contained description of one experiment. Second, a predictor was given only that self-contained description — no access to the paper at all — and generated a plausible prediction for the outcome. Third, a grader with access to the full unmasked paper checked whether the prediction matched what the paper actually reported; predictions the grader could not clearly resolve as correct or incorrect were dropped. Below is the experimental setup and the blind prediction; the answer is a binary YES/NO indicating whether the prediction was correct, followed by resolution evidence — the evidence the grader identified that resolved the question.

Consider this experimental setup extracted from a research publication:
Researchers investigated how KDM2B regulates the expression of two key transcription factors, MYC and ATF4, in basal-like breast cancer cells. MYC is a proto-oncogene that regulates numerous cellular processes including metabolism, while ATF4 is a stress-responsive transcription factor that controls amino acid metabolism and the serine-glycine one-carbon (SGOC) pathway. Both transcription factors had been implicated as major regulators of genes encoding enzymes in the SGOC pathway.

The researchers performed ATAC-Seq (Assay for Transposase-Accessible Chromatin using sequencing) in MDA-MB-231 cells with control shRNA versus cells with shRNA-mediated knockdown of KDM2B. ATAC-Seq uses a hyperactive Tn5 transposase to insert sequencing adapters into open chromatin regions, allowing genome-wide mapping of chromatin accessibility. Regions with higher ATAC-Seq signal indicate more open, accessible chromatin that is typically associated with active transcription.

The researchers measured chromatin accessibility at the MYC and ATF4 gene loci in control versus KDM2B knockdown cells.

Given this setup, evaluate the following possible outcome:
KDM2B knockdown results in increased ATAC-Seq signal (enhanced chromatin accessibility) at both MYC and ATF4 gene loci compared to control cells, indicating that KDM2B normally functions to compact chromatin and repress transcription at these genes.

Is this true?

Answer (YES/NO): NO